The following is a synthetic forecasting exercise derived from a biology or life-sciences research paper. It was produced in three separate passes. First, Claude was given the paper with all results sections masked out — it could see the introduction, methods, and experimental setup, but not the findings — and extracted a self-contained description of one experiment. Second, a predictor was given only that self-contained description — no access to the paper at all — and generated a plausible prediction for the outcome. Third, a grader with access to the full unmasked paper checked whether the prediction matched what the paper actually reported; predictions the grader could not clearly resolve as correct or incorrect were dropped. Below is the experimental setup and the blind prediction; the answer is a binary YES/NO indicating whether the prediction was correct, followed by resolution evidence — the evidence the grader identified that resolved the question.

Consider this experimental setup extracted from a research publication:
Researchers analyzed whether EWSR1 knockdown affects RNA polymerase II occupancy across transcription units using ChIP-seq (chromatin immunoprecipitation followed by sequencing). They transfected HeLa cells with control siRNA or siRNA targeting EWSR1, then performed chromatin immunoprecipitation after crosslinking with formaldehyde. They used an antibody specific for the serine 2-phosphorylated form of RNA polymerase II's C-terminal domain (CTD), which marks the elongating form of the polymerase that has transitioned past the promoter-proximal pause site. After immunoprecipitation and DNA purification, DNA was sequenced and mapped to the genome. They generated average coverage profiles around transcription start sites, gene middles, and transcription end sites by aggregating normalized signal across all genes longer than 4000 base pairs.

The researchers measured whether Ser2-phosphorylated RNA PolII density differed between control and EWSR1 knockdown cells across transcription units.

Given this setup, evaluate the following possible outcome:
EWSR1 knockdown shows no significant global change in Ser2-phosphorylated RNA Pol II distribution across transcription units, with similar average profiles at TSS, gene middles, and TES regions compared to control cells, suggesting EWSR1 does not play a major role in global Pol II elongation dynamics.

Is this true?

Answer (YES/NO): NO